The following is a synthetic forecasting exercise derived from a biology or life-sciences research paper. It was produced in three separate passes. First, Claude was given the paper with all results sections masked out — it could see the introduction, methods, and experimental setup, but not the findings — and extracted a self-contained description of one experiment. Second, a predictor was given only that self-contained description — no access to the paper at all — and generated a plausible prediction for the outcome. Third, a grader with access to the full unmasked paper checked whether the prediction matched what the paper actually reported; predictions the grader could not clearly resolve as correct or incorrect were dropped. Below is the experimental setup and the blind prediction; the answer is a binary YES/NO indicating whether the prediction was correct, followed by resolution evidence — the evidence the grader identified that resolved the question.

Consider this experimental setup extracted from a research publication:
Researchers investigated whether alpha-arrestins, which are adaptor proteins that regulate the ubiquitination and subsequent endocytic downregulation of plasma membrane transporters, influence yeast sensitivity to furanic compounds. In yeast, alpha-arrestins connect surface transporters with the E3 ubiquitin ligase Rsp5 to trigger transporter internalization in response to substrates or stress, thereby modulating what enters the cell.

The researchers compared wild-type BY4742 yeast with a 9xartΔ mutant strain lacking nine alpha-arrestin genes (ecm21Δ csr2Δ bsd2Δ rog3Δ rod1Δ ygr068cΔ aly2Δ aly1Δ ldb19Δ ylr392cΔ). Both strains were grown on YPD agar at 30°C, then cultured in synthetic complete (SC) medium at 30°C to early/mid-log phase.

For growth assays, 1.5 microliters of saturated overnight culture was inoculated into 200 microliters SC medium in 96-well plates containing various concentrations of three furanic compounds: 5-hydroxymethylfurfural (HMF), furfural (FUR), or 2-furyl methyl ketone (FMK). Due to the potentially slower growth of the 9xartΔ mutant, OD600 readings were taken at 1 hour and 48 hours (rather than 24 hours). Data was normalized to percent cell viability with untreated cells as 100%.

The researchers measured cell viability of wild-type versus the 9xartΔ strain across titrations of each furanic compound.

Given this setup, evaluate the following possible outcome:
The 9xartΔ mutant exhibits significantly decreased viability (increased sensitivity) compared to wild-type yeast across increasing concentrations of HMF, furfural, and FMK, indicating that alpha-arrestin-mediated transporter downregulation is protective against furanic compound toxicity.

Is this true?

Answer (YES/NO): NO